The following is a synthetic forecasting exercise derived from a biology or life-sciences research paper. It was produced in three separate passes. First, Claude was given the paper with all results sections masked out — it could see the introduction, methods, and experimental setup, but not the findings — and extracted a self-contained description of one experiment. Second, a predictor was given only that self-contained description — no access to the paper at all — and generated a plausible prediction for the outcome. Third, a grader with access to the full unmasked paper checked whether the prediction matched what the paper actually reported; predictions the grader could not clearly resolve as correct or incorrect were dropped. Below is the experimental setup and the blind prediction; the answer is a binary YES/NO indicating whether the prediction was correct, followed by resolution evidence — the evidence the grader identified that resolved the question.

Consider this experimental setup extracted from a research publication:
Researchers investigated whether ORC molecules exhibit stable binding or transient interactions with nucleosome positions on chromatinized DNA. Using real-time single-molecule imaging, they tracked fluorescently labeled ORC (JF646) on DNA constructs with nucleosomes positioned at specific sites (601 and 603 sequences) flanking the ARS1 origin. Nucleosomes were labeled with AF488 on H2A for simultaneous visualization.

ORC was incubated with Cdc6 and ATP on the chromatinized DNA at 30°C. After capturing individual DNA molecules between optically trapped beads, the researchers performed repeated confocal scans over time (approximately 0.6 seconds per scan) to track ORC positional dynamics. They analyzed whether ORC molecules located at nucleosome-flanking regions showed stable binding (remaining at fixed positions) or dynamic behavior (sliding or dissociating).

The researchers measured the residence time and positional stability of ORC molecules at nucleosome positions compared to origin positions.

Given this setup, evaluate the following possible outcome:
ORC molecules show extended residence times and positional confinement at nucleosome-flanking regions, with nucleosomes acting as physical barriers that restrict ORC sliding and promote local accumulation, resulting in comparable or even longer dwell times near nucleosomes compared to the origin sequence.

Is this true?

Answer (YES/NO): NO